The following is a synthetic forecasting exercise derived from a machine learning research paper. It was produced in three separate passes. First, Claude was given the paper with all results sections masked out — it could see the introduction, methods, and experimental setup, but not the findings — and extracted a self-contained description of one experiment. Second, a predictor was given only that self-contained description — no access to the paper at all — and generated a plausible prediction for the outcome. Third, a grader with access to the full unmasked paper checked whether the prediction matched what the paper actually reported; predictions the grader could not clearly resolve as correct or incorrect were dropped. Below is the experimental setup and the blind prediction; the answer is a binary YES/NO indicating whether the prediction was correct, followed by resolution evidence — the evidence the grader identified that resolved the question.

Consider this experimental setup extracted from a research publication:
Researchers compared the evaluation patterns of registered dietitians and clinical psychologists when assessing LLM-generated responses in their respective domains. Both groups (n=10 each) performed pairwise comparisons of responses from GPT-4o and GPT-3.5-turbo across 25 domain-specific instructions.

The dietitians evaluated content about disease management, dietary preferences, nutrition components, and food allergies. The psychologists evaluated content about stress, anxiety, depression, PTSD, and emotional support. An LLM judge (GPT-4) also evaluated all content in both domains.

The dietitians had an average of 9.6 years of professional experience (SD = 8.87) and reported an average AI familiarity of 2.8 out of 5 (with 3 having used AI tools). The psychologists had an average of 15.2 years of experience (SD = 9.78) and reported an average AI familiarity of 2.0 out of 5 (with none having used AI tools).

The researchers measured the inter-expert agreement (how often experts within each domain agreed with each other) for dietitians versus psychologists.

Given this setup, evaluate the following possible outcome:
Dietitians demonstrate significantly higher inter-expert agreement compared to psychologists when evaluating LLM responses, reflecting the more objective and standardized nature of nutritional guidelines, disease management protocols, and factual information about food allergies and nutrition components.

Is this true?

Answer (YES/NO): NO